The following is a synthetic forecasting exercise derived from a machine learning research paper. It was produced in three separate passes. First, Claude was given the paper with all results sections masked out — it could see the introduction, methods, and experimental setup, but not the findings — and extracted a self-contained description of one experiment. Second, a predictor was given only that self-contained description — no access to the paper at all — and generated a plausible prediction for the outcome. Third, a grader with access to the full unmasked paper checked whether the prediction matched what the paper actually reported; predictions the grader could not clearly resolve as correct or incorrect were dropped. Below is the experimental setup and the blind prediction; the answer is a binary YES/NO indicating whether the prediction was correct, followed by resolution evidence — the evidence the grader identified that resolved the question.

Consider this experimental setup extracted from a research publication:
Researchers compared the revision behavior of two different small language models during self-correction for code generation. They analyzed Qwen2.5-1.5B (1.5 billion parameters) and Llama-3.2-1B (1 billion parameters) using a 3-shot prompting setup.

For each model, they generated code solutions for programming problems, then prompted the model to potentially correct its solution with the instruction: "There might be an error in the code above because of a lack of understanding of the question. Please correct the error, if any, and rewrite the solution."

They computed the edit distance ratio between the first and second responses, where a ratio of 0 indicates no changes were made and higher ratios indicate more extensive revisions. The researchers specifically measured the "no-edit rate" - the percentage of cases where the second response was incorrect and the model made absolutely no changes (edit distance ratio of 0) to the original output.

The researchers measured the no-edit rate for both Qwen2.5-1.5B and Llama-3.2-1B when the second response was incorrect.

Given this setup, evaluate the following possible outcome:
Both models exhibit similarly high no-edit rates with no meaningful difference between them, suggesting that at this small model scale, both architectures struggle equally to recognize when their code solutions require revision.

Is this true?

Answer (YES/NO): NO